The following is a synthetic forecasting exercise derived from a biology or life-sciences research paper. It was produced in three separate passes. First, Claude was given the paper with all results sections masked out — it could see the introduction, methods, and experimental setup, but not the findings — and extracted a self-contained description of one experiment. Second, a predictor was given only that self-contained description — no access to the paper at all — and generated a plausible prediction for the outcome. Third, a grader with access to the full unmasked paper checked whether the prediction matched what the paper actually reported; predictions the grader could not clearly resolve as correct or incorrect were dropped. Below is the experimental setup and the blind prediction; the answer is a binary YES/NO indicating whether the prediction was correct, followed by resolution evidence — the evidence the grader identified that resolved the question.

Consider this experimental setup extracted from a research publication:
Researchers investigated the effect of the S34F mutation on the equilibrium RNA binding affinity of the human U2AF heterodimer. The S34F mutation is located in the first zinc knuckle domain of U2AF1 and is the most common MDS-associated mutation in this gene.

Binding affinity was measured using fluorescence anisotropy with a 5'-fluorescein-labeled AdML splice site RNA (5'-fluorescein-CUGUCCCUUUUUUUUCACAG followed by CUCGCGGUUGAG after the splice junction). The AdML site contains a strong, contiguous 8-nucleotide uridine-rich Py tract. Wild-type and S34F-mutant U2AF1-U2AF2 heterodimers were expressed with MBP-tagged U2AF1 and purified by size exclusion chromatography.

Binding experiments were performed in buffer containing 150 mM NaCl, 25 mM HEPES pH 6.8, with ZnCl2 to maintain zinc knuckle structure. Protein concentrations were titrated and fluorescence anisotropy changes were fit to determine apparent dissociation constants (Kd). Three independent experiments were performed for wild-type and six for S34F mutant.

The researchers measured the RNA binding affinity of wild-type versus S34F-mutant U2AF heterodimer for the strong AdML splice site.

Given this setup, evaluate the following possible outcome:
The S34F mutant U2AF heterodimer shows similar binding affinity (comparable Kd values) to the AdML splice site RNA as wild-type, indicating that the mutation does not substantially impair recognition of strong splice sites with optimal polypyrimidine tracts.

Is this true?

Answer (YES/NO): YES